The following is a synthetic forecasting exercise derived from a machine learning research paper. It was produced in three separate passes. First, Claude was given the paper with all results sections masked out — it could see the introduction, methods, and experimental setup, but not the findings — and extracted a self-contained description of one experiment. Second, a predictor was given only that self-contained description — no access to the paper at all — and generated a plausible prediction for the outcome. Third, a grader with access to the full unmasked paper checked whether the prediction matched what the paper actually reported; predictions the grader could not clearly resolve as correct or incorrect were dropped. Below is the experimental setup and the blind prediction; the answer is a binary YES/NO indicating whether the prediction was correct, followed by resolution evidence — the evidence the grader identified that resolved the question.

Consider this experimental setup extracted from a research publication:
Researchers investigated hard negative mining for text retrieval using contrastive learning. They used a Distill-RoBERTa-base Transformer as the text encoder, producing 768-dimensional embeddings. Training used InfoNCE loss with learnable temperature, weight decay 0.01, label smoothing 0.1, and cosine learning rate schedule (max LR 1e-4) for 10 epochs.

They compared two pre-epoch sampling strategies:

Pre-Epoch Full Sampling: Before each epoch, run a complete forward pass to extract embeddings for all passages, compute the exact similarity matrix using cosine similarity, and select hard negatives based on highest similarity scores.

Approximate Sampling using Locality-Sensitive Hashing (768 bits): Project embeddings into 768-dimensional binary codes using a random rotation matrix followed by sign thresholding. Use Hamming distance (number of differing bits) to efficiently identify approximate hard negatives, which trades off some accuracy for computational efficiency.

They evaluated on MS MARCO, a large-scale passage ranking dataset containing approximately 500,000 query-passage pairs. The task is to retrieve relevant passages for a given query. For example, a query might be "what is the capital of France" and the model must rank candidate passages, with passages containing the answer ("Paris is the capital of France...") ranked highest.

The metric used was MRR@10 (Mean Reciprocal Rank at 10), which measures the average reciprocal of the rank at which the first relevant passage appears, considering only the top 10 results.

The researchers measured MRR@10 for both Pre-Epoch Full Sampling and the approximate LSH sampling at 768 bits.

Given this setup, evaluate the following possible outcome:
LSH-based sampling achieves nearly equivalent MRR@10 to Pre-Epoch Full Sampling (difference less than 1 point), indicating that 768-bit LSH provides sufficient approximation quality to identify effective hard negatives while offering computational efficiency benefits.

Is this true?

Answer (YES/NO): YES